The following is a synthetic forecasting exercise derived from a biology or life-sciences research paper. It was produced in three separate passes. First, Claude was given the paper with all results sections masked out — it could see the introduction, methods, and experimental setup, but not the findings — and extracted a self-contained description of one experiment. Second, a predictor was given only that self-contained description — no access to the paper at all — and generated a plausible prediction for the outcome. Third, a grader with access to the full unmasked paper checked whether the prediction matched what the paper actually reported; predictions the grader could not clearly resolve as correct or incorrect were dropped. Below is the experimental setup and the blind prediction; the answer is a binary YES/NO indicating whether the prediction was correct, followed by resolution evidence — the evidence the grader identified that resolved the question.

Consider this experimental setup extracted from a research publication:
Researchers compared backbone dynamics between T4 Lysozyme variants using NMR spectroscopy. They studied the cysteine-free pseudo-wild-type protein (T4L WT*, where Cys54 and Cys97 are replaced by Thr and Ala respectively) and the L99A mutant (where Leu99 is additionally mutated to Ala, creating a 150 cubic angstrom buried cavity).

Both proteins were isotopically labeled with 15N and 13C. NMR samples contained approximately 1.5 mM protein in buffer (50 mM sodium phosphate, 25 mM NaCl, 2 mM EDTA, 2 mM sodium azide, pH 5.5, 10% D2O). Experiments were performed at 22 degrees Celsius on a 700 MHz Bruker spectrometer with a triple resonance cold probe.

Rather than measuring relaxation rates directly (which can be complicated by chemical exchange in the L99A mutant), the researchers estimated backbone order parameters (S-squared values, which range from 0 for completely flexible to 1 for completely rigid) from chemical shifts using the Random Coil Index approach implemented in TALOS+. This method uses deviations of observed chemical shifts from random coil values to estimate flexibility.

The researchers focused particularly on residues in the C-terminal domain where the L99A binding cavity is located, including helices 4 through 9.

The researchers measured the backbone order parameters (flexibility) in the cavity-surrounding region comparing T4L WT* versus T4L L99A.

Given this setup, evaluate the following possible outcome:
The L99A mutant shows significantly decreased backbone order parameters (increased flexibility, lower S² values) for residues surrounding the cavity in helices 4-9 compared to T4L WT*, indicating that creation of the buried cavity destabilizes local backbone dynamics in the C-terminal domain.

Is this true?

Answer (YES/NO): NO